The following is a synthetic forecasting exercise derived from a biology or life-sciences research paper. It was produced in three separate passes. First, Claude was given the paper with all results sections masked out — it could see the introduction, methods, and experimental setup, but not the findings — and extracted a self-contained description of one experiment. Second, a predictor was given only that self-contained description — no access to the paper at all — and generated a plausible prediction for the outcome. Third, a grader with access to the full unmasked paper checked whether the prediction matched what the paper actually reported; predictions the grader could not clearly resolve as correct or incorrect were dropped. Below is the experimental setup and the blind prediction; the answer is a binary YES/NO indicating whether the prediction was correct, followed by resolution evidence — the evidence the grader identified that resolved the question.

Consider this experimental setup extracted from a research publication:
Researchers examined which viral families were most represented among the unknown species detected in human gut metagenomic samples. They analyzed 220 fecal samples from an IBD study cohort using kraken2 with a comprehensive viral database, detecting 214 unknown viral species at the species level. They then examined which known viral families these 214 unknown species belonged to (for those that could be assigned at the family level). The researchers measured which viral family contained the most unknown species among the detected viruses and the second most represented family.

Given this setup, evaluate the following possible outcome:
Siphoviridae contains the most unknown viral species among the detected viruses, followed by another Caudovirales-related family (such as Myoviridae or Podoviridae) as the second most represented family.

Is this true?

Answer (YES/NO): NO